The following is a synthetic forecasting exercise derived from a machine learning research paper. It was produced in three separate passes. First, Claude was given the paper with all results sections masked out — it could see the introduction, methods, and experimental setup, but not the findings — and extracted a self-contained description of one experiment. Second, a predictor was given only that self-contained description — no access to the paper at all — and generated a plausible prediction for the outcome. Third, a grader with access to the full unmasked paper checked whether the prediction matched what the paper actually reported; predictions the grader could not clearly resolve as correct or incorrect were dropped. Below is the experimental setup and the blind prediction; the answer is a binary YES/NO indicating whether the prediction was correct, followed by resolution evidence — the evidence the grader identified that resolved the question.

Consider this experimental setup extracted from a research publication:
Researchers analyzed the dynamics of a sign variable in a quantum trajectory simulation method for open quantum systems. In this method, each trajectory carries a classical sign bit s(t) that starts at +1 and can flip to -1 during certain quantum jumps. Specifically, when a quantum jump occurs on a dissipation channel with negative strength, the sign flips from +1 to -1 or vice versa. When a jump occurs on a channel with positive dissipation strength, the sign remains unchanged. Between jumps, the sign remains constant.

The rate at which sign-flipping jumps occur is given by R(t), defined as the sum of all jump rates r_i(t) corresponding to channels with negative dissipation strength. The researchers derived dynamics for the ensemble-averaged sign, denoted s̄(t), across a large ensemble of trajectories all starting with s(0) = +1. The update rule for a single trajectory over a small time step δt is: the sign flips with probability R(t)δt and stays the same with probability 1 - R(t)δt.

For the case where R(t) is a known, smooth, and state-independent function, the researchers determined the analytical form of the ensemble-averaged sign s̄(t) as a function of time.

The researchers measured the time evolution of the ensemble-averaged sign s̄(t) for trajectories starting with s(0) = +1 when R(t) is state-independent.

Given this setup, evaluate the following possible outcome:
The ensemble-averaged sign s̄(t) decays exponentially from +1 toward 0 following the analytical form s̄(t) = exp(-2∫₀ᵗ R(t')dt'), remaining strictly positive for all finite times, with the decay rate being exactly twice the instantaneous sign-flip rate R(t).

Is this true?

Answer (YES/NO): YES